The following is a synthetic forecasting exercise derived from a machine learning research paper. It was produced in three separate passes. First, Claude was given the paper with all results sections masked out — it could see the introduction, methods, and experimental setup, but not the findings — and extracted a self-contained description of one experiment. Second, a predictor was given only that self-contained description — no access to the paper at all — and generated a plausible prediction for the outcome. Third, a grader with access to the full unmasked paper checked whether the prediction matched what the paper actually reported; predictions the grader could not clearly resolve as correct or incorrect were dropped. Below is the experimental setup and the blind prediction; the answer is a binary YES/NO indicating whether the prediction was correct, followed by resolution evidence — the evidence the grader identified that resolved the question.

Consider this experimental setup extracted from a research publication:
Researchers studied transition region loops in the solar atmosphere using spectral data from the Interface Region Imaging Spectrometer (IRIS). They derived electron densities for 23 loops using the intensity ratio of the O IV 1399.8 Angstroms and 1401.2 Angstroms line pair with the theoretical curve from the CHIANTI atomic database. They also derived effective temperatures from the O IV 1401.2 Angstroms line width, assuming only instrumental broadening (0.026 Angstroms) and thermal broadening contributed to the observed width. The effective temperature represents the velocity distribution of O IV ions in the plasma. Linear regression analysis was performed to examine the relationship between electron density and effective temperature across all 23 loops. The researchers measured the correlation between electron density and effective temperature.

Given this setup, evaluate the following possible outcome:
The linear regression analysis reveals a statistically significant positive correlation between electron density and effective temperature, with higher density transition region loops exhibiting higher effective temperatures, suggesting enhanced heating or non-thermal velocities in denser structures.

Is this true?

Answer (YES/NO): NO